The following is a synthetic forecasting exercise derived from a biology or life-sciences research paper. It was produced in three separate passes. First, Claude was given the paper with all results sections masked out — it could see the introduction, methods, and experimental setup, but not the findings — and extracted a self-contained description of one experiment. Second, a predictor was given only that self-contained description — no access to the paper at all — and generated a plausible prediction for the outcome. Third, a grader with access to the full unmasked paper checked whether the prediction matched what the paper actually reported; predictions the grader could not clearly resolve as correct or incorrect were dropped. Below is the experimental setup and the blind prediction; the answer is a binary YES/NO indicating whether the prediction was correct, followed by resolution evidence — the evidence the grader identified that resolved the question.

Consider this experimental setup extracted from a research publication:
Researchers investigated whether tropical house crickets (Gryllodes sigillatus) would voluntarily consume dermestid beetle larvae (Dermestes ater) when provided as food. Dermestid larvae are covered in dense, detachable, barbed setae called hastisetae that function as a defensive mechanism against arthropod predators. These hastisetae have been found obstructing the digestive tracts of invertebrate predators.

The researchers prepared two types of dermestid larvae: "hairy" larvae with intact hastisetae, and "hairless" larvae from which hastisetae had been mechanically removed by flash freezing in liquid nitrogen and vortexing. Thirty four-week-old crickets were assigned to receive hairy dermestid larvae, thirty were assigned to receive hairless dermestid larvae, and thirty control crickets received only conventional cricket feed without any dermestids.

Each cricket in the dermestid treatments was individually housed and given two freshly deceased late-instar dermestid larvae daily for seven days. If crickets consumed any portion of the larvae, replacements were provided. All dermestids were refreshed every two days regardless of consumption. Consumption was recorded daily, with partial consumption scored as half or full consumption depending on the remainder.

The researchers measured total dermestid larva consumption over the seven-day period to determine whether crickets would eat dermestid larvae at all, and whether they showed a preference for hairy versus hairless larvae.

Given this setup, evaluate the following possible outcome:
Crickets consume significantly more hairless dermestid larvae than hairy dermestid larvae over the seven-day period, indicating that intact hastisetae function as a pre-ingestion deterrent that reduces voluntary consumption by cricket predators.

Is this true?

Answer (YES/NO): YES